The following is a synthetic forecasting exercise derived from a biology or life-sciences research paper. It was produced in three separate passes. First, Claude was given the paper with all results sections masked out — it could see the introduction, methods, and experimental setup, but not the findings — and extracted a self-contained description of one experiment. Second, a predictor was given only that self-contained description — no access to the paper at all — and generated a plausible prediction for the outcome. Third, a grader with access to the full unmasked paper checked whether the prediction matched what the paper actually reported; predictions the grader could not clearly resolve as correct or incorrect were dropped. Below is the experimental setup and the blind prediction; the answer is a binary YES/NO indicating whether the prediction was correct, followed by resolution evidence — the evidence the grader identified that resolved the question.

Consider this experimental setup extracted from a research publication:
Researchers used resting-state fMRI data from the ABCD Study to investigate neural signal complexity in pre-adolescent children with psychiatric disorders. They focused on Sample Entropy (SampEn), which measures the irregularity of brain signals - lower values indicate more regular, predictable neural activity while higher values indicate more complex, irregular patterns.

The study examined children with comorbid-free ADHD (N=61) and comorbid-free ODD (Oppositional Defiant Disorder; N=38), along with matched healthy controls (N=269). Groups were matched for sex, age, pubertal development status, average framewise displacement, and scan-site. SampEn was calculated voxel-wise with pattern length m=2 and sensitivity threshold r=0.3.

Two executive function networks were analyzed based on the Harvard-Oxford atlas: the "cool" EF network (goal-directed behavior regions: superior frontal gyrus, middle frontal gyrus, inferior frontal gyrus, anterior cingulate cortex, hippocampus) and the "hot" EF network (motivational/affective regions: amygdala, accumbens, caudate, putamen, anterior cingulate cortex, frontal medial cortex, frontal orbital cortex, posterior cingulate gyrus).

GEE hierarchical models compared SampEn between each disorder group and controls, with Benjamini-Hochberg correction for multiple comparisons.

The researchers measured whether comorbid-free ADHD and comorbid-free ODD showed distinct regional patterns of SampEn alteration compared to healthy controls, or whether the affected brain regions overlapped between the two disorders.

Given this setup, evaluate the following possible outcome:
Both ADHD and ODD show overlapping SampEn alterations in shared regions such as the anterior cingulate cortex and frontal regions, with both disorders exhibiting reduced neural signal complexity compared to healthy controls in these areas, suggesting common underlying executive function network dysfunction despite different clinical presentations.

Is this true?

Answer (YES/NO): YES